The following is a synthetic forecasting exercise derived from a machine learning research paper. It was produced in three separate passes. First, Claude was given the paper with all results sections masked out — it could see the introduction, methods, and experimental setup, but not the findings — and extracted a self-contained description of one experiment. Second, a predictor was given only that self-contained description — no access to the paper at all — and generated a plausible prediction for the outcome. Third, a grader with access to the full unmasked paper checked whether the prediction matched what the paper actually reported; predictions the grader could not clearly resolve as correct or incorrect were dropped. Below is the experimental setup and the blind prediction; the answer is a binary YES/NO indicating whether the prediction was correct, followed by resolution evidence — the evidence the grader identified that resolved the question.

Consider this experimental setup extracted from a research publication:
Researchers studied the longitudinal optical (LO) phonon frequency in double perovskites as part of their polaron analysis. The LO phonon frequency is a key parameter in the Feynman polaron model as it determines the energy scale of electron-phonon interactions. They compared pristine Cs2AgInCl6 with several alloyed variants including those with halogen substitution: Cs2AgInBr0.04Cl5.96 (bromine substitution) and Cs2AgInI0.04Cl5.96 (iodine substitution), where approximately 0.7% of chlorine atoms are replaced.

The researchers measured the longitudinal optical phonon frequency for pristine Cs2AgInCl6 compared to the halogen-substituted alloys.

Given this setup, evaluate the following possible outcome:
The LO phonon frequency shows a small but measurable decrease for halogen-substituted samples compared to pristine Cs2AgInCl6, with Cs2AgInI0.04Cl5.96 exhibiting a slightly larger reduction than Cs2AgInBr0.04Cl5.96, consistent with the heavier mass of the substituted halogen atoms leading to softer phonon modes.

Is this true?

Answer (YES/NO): NO